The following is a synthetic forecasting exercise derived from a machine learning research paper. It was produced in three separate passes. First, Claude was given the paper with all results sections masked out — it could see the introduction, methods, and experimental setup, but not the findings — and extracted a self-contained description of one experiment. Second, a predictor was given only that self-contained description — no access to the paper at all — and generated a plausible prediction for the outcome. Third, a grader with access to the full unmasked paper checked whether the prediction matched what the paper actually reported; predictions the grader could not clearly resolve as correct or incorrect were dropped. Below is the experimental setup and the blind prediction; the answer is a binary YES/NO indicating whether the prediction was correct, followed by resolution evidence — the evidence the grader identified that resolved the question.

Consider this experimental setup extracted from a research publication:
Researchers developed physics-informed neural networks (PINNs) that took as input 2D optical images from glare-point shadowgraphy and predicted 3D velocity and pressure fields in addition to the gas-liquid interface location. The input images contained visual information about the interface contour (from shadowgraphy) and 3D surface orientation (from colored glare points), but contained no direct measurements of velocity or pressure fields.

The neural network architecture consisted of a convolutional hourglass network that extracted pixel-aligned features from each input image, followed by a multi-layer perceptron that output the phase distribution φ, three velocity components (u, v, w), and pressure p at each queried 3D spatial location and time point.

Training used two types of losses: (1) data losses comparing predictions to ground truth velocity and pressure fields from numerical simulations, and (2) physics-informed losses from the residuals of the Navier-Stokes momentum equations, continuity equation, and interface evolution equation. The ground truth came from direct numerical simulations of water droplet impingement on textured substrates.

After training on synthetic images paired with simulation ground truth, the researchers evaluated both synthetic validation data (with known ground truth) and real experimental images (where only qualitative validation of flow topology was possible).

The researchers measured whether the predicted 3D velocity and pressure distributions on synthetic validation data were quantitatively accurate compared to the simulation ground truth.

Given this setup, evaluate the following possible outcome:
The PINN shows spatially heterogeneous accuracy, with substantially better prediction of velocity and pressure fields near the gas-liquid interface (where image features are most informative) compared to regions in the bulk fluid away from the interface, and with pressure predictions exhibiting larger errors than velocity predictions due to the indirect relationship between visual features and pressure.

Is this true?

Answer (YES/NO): NO